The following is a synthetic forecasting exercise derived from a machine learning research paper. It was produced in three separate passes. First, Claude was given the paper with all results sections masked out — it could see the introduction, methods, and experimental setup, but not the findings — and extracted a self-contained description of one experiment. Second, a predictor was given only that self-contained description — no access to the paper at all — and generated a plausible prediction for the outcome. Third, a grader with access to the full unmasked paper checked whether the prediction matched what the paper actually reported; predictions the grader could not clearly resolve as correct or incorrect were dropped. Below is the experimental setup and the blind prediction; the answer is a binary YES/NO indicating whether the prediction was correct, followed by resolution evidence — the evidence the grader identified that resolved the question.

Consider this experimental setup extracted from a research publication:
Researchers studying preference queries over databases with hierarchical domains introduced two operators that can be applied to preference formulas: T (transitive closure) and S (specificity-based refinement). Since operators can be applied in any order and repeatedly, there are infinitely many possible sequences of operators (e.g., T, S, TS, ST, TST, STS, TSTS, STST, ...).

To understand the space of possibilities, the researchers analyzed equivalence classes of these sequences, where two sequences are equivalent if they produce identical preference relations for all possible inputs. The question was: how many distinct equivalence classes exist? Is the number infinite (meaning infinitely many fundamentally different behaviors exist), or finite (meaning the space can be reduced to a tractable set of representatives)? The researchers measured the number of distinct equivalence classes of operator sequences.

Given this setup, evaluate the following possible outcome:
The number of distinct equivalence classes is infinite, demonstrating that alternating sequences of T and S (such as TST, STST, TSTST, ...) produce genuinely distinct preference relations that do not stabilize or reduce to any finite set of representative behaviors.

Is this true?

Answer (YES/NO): NO